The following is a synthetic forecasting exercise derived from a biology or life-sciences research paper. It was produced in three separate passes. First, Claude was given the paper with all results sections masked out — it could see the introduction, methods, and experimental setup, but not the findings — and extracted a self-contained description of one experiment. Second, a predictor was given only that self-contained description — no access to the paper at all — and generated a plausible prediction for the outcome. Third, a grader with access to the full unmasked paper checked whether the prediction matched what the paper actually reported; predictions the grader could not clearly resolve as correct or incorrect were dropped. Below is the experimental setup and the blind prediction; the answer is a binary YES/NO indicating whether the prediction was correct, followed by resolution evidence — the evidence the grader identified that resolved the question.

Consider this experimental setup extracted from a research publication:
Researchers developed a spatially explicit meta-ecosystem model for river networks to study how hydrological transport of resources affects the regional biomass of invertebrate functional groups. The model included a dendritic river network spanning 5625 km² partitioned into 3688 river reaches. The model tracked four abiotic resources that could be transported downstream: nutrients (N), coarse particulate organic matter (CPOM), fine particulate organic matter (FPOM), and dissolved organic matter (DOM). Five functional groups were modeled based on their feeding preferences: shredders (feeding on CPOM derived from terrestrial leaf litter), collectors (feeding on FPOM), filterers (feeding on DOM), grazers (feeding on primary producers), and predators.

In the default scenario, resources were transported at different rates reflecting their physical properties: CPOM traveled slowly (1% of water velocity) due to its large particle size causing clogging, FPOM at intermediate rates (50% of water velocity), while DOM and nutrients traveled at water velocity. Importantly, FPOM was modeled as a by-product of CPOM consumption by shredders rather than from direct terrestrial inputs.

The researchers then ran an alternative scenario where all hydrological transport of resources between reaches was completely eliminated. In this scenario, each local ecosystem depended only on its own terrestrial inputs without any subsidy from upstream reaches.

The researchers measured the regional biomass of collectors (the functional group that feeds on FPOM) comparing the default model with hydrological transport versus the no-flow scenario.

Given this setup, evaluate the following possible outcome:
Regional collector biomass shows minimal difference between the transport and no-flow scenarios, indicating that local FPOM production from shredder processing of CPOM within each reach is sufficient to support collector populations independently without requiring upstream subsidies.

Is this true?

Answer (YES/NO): NO